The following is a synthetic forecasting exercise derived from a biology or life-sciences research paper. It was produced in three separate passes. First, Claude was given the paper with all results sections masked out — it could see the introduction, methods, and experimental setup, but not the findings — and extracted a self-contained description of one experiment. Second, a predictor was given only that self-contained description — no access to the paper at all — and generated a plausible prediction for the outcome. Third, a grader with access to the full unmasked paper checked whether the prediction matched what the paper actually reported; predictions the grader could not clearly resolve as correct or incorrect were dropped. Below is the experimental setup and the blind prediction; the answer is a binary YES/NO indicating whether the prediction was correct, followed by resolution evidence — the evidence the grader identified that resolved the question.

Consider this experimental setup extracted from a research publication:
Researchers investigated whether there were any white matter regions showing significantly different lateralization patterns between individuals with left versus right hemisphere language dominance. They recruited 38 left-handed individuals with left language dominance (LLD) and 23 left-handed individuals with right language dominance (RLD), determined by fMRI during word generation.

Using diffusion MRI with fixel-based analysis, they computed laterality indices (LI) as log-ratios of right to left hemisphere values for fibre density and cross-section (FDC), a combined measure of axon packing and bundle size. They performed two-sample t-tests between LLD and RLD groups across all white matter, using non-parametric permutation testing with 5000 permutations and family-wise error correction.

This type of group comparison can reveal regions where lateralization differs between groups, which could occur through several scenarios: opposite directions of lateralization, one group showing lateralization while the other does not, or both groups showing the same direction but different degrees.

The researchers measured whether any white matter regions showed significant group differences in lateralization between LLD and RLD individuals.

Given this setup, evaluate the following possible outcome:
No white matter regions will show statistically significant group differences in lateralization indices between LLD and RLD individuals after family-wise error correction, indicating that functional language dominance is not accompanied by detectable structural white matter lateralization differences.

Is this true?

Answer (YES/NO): NO